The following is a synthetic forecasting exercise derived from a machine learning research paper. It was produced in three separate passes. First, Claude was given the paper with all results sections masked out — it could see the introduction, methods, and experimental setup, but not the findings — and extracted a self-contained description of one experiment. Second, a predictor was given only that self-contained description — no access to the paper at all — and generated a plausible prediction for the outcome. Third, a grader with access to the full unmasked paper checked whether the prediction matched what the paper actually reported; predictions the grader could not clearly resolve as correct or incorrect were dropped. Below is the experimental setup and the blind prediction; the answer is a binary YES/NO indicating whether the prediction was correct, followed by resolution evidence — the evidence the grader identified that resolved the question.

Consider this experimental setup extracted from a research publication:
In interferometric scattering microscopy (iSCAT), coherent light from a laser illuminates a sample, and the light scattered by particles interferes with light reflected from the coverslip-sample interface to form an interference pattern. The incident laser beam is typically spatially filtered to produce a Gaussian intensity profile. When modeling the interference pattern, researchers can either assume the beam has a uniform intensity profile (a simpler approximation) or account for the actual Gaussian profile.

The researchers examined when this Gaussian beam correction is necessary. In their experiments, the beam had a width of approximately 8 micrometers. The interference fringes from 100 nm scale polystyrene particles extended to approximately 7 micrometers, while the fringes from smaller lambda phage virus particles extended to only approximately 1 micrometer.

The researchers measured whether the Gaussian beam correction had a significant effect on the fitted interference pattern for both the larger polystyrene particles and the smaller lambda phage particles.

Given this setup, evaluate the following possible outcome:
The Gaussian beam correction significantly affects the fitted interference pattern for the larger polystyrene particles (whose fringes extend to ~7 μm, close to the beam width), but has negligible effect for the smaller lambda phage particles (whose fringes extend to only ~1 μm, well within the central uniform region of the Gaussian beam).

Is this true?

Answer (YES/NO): YES